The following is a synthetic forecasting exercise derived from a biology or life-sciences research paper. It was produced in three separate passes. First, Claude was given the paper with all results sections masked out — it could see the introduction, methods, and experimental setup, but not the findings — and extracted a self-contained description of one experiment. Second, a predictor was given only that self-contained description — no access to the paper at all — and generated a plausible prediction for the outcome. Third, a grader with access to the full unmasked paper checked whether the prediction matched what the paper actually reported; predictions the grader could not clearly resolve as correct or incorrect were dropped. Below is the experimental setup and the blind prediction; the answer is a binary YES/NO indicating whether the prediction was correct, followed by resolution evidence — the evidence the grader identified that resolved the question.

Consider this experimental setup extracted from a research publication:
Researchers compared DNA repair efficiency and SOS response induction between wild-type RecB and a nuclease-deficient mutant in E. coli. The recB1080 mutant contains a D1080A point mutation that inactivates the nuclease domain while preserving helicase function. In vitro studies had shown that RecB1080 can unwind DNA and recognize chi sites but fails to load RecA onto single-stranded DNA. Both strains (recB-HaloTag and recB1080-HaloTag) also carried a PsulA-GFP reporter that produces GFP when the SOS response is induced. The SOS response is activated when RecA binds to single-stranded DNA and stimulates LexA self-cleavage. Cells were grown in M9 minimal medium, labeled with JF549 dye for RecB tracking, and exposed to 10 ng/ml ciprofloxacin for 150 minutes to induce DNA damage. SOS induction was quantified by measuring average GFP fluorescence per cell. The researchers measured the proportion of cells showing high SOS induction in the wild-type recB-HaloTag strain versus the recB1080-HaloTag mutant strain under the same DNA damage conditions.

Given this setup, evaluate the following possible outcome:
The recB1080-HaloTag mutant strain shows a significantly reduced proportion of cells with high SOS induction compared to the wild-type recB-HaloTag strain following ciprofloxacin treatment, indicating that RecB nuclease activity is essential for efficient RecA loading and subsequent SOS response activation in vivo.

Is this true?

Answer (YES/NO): NO